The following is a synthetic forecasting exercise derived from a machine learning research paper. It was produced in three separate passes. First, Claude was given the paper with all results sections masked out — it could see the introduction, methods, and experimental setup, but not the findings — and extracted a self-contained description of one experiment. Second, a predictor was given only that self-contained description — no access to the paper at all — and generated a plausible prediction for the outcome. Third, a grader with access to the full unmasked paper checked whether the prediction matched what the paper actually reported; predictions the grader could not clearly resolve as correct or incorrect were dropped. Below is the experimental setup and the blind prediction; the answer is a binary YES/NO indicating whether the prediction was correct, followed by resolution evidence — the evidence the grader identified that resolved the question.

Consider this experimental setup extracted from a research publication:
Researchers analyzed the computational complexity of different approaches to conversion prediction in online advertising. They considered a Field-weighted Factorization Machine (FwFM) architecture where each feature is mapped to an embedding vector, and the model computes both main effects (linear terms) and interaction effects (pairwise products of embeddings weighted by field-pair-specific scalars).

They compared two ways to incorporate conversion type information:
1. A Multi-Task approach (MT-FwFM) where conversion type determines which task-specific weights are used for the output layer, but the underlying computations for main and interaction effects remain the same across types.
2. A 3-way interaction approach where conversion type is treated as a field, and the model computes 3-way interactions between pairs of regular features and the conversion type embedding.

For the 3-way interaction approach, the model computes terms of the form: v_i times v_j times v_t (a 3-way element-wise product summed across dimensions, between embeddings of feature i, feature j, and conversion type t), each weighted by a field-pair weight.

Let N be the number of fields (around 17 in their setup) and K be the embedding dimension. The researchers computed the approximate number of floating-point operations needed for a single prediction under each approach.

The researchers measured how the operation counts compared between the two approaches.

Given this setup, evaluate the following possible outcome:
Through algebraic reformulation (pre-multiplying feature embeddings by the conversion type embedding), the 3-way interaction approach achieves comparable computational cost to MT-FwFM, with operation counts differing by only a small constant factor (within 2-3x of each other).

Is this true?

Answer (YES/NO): NO